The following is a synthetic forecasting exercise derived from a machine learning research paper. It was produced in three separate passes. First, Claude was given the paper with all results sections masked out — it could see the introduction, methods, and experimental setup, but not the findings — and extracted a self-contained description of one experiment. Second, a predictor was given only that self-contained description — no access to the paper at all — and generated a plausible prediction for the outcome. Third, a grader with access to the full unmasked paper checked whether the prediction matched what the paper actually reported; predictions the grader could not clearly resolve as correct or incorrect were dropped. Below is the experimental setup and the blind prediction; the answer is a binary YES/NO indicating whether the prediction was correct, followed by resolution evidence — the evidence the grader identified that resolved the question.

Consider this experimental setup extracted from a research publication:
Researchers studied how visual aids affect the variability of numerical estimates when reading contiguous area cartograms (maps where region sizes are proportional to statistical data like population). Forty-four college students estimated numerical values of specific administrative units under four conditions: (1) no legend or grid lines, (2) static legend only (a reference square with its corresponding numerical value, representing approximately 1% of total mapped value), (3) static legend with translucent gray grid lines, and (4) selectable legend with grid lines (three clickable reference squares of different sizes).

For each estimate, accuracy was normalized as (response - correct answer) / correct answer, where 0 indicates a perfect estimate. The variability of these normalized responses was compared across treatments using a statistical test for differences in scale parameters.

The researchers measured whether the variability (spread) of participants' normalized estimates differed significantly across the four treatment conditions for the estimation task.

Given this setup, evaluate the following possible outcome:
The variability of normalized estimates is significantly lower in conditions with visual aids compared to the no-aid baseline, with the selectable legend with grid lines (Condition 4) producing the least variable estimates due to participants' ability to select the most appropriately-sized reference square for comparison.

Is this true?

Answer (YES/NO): NO